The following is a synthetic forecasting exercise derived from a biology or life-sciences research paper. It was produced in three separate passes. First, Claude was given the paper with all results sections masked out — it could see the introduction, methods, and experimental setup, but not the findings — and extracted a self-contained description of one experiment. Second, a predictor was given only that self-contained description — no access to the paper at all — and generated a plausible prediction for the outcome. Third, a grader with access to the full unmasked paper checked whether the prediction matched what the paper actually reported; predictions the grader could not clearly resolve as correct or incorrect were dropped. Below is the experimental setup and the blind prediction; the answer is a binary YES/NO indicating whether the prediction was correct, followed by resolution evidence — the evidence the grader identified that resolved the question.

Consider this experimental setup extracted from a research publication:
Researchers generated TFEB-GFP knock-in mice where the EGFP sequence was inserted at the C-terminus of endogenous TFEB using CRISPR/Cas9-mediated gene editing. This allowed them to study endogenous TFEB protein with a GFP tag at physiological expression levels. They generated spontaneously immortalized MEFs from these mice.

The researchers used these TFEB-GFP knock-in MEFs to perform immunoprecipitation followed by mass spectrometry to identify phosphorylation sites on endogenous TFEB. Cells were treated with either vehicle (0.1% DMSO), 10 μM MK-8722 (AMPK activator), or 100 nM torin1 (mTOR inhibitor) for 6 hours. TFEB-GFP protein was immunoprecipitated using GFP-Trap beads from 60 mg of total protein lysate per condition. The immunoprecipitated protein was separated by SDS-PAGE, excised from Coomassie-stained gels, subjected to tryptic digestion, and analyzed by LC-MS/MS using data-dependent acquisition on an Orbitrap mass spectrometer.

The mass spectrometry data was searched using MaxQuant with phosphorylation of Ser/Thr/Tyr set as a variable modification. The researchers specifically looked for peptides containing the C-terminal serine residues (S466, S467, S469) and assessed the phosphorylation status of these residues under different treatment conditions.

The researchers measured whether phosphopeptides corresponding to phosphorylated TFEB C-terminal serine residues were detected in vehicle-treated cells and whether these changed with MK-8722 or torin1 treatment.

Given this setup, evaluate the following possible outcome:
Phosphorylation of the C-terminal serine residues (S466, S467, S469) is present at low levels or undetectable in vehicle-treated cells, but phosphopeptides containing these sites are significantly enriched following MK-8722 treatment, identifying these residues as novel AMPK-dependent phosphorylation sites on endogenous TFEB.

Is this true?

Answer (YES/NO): NO